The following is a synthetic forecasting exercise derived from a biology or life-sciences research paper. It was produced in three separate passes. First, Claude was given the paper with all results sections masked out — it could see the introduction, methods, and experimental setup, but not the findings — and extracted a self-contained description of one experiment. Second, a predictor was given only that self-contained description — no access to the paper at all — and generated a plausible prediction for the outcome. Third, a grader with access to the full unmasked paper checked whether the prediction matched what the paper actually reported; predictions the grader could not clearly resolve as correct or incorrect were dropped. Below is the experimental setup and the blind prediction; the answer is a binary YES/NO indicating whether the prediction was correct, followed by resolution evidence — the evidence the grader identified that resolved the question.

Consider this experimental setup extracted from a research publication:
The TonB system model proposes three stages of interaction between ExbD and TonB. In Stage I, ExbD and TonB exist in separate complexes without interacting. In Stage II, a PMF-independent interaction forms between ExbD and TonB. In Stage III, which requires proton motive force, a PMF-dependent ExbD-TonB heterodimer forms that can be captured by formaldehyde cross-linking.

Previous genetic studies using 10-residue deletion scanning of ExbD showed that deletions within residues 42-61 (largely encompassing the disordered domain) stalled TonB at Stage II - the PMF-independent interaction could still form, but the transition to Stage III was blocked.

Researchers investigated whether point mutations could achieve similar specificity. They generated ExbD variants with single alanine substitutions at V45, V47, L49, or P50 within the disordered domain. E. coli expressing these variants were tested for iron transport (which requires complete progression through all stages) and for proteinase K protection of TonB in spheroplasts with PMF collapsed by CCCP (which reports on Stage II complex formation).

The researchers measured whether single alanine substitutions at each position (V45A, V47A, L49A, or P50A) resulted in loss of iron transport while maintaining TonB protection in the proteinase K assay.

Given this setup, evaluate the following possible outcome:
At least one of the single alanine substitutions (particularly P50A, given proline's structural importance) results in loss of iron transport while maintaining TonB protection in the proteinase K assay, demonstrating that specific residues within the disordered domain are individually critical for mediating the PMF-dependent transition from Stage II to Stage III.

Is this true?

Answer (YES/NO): NO